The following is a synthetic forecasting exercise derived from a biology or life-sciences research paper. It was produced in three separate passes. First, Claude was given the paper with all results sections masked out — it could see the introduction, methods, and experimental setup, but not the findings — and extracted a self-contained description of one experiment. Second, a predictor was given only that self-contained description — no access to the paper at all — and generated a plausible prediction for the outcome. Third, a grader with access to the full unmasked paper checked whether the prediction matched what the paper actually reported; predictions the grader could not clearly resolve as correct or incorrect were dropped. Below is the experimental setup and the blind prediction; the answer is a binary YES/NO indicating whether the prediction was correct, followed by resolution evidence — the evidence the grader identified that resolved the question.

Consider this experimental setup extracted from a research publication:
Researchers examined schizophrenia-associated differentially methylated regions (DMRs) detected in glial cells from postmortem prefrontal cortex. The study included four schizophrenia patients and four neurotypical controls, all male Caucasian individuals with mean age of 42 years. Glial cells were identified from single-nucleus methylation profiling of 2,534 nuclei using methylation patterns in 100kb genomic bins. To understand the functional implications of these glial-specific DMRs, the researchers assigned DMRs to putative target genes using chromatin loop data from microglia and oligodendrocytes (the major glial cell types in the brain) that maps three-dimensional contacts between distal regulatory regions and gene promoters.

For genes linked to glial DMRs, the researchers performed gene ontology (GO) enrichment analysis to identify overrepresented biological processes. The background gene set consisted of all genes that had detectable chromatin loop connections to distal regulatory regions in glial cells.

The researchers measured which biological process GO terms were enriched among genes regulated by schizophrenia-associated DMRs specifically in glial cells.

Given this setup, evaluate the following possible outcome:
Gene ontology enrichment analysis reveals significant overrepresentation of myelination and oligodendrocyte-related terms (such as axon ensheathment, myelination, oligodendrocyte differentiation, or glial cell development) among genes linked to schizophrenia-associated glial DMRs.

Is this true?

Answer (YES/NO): NO